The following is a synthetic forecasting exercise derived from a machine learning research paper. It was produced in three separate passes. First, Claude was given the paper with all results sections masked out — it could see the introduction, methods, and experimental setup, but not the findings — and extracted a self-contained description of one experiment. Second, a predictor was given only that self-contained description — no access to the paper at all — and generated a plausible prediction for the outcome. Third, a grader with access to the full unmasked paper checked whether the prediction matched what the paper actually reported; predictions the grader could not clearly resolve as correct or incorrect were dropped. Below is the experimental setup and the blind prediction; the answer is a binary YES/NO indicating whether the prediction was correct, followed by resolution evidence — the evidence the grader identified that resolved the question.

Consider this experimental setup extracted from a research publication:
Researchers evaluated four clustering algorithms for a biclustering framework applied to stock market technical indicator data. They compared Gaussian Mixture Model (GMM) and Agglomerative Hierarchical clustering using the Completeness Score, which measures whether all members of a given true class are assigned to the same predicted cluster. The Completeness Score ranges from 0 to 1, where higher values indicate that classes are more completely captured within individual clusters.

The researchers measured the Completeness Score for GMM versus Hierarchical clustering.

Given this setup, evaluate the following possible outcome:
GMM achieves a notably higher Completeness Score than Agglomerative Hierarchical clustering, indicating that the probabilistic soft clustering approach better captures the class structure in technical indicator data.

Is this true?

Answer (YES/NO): NO